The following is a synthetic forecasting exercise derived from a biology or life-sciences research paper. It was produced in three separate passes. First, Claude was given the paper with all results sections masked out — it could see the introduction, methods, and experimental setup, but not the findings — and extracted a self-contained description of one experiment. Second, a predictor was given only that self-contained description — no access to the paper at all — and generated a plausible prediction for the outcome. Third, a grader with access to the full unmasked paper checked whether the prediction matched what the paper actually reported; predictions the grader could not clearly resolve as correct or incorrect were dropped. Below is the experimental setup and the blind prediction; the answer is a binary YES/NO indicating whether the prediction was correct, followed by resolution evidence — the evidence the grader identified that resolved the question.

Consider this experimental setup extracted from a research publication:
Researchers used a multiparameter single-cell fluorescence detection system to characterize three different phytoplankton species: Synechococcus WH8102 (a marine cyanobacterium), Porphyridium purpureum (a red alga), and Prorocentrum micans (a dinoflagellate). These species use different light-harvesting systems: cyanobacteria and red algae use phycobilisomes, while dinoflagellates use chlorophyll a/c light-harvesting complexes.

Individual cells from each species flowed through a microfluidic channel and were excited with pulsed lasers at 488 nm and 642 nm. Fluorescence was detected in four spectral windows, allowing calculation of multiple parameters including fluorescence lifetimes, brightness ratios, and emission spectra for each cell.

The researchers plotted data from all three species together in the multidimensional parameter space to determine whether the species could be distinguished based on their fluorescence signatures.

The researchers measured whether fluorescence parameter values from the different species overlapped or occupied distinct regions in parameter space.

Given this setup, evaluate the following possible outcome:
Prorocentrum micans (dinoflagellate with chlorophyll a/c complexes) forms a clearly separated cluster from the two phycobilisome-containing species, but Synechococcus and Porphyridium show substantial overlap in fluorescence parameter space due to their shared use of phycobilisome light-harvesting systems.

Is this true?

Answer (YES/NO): NO